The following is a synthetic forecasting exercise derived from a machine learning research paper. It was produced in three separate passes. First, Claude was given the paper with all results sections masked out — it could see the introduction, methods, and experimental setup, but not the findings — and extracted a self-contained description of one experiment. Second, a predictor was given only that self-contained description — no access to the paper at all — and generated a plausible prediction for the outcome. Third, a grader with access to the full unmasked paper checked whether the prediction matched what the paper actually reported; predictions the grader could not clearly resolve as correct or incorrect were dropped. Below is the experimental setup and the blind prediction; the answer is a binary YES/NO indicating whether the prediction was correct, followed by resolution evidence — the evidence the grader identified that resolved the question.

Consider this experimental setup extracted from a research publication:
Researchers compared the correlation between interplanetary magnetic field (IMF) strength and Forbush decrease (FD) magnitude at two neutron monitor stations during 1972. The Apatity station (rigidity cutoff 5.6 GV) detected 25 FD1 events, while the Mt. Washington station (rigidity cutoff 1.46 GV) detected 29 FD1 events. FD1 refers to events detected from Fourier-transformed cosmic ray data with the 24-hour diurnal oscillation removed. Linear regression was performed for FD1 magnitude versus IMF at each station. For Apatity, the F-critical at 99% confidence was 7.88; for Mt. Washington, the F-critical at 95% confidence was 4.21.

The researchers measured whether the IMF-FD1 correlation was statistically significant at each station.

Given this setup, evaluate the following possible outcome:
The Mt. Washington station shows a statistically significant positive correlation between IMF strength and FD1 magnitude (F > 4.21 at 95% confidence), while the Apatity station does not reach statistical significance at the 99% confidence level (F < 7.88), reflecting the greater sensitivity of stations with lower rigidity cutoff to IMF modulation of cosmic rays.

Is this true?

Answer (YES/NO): NO